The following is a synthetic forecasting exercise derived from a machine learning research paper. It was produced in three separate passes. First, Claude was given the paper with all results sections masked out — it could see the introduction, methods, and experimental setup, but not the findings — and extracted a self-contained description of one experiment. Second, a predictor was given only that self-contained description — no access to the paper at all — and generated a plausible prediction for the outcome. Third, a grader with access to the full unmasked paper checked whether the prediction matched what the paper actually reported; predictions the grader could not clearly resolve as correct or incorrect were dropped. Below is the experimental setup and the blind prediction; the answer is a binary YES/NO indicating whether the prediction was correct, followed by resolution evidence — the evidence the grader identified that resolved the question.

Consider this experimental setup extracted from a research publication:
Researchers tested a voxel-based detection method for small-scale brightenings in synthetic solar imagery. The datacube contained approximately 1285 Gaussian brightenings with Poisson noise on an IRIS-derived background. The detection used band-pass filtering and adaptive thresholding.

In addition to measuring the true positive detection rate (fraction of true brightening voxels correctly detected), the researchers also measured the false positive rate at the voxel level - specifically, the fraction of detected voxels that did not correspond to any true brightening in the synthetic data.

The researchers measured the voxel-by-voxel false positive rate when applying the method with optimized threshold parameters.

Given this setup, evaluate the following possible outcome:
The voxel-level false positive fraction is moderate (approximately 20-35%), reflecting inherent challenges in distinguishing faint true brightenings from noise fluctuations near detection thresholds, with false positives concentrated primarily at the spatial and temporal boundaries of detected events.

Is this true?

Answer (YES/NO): NO